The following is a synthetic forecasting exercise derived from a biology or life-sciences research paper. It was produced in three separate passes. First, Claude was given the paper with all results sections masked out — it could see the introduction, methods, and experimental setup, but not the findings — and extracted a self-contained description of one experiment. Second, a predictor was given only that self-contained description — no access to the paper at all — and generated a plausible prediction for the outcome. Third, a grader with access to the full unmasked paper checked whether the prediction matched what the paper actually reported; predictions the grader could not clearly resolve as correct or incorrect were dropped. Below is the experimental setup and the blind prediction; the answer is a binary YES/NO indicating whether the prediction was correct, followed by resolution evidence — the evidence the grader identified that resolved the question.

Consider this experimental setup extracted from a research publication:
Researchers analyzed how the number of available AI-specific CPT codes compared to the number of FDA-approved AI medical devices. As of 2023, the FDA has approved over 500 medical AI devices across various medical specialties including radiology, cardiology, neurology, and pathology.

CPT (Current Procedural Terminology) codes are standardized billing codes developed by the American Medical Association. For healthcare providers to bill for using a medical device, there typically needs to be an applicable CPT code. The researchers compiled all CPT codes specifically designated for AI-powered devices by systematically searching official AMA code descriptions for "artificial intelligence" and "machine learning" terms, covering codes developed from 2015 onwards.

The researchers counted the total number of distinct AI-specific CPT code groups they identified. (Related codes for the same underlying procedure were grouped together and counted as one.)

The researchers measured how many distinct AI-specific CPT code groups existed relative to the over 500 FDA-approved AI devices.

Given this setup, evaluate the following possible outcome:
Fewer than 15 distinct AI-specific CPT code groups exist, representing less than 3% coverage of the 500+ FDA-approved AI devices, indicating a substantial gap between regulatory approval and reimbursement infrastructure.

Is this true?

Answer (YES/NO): NO